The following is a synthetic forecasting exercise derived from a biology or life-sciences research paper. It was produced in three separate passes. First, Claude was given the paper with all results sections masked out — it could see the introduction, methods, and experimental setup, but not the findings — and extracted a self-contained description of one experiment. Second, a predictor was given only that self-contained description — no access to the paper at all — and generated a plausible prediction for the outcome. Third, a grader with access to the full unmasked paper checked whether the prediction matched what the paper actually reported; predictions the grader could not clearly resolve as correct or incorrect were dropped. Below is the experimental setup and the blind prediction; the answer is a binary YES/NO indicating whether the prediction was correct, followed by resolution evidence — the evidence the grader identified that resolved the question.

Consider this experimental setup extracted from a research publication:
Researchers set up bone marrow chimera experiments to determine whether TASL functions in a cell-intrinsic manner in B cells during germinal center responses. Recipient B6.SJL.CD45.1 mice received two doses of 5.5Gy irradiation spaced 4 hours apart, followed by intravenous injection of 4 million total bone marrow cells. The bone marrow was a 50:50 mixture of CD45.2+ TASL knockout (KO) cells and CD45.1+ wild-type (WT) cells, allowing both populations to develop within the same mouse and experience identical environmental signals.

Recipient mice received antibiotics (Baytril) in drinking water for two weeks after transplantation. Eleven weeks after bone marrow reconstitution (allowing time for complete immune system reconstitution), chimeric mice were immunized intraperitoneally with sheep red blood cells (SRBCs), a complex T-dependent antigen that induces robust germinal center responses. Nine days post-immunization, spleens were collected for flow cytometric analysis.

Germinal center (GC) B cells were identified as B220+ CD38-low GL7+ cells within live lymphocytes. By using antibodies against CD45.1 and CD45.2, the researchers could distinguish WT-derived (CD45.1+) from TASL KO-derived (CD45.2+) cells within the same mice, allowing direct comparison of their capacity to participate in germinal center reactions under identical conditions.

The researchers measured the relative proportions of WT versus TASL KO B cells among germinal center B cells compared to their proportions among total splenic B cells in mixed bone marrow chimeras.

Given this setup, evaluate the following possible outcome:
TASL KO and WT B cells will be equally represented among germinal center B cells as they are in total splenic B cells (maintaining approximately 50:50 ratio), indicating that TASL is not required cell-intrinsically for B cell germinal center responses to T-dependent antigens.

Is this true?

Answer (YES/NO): YES